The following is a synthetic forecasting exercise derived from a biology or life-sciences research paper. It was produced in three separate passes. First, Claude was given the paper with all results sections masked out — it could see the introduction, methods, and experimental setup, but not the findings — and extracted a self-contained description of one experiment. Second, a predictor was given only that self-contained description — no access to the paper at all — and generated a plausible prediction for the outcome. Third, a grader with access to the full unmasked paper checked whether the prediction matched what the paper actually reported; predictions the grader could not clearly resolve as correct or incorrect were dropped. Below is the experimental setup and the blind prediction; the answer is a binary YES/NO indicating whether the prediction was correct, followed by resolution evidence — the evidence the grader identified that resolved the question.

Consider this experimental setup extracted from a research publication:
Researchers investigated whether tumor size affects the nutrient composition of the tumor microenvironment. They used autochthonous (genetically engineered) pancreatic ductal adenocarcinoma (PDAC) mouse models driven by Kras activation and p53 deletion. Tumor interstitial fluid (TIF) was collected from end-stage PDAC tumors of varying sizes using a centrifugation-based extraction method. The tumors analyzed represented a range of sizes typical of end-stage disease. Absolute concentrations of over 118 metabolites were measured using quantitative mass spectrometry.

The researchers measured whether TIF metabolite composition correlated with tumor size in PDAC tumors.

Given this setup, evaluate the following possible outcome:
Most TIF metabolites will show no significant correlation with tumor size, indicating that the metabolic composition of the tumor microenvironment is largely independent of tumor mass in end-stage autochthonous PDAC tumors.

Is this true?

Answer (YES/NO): YES